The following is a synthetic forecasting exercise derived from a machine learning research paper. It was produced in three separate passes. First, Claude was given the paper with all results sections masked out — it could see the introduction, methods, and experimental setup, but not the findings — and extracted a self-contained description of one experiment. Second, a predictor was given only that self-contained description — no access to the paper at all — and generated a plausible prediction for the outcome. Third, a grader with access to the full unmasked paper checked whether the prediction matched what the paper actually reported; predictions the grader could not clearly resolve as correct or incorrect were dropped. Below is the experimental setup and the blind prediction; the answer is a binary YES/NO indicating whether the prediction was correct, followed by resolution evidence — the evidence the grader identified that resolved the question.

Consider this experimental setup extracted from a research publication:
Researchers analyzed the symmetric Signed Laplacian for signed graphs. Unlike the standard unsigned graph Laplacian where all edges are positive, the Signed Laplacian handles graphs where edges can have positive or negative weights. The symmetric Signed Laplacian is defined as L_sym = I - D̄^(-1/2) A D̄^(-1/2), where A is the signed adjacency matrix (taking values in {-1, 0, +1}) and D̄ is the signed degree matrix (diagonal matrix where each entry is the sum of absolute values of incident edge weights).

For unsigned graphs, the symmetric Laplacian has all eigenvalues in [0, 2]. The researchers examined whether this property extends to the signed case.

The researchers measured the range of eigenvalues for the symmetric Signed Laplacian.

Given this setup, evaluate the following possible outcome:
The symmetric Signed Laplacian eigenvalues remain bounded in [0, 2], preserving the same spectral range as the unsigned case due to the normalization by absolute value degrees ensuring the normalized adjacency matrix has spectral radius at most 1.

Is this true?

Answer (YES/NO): YES